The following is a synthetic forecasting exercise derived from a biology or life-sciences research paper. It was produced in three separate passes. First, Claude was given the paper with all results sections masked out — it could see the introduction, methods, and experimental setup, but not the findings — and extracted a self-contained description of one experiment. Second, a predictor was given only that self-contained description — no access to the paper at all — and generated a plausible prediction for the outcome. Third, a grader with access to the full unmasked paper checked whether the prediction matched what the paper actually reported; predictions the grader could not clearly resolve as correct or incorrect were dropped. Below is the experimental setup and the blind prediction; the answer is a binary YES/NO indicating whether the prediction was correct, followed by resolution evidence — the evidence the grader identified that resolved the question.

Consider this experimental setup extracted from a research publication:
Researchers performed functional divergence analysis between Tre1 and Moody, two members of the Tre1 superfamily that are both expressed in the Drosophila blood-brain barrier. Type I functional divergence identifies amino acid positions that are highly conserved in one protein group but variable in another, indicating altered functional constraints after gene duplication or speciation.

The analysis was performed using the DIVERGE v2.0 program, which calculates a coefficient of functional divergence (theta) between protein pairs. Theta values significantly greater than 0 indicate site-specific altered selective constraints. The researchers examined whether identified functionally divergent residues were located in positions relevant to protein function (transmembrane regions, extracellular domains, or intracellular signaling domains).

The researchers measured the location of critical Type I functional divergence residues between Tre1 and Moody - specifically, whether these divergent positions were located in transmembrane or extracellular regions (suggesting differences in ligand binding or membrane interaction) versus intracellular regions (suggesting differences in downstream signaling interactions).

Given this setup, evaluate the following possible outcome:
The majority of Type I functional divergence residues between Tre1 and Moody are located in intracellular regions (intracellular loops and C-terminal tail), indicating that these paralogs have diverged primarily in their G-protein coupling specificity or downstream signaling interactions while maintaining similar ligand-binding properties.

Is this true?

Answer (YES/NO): YES